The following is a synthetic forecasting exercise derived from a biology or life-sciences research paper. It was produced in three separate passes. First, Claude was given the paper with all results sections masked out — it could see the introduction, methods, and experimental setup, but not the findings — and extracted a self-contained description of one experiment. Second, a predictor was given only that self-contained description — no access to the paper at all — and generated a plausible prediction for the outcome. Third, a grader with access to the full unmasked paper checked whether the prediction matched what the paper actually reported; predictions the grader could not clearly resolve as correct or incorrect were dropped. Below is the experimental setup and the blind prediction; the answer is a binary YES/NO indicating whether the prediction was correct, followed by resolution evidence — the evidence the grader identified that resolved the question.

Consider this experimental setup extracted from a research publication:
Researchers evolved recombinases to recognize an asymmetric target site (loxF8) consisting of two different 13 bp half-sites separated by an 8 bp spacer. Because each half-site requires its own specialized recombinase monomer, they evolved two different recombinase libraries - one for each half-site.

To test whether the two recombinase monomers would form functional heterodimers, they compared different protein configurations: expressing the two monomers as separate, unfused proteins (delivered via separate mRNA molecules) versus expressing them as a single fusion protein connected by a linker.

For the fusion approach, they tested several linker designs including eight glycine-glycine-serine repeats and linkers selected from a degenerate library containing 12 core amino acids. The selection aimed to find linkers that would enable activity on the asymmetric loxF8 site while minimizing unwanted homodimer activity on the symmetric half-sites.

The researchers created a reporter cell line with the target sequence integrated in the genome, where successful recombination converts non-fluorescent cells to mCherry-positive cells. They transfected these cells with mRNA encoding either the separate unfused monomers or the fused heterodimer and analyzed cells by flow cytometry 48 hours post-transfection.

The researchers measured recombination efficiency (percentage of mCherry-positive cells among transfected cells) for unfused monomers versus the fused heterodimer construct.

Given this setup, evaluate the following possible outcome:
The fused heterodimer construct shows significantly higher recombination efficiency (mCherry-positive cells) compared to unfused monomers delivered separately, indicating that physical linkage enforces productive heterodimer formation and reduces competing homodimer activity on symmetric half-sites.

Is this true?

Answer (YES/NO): NO